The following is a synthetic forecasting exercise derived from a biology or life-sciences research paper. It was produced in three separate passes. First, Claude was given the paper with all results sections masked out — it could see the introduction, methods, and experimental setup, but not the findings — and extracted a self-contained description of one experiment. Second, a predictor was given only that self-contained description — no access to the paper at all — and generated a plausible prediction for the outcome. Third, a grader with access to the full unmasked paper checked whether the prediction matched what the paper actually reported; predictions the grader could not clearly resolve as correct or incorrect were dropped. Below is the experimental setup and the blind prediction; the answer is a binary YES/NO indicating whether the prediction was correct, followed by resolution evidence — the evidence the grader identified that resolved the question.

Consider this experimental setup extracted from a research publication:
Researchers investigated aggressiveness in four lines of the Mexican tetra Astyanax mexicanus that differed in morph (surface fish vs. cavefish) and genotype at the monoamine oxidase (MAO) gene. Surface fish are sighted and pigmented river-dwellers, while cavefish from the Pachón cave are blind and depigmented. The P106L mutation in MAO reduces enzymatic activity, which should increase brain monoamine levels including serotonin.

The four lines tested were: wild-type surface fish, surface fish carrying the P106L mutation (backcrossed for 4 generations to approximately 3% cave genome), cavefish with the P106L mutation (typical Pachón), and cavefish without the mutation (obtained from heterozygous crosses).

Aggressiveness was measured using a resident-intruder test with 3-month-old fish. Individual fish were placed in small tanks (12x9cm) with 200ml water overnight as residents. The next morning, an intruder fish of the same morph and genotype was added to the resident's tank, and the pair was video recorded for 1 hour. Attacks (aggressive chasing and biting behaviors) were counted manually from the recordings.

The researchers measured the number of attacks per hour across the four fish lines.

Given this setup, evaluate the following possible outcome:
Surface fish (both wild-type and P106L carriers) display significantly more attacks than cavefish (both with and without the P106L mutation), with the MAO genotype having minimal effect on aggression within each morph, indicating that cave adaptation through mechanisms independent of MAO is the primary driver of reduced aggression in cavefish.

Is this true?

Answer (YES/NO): YES